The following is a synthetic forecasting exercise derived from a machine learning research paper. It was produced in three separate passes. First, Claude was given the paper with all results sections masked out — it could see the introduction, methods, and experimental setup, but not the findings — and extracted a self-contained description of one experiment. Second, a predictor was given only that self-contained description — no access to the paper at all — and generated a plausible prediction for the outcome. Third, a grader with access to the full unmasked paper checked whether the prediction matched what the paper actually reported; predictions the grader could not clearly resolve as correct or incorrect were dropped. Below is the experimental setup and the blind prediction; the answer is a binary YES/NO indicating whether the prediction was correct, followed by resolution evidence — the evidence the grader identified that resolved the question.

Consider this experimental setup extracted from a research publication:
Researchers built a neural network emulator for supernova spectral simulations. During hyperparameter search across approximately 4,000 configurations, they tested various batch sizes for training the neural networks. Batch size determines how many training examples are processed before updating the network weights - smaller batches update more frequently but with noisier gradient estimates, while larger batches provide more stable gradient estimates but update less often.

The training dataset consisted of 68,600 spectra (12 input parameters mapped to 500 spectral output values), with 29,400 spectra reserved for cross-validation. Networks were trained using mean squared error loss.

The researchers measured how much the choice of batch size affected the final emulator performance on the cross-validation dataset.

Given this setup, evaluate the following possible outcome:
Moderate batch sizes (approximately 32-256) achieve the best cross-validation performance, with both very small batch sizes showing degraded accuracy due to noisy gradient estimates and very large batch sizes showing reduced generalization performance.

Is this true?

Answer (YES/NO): NO